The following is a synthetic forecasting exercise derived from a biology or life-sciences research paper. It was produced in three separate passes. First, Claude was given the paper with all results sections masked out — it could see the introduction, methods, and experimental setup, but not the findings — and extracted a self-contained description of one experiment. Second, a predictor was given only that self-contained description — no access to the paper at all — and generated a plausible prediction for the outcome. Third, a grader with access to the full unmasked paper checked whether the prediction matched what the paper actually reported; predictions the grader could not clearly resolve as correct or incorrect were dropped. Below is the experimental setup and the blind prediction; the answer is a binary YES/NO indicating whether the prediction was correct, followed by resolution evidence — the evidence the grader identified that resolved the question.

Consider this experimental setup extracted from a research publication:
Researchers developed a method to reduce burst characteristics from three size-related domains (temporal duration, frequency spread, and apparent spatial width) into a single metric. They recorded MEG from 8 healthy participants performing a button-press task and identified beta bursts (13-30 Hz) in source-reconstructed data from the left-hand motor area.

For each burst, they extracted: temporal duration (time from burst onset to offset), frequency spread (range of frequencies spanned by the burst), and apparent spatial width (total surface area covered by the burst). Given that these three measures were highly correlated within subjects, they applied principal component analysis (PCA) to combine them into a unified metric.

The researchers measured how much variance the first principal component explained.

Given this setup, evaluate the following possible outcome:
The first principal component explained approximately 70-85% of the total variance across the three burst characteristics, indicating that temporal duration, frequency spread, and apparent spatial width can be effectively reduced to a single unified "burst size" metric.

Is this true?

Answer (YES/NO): NO